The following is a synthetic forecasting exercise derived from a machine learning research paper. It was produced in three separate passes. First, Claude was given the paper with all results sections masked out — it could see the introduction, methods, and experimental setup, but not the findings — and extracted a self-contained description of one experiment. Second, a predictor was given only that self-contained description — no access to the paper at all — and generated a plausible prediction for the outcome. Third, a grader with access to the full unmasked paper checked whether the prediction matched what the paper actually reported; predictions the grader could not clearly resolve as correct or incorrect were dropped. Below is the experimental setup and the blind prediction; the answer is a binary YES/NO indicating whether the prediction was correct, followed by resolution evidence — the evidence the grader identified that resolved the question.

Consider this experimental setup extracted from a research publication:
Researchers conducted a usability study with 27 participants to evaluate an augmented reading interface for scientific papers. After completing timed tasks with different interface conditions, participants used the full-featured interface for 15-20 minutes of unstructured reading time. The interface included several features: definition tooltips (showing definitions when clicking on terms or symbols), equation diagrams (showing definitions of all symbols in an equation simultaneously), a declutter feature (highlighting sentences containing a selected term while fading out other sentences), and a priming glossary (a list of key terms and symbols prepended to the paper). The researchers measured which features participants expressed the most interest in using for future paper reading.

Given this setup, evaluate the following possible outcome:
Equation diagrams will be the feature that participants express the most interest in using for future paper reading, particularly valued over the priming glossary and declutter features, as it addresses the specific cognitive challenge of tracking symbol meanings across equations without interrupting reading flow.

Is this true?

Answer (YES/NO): YES